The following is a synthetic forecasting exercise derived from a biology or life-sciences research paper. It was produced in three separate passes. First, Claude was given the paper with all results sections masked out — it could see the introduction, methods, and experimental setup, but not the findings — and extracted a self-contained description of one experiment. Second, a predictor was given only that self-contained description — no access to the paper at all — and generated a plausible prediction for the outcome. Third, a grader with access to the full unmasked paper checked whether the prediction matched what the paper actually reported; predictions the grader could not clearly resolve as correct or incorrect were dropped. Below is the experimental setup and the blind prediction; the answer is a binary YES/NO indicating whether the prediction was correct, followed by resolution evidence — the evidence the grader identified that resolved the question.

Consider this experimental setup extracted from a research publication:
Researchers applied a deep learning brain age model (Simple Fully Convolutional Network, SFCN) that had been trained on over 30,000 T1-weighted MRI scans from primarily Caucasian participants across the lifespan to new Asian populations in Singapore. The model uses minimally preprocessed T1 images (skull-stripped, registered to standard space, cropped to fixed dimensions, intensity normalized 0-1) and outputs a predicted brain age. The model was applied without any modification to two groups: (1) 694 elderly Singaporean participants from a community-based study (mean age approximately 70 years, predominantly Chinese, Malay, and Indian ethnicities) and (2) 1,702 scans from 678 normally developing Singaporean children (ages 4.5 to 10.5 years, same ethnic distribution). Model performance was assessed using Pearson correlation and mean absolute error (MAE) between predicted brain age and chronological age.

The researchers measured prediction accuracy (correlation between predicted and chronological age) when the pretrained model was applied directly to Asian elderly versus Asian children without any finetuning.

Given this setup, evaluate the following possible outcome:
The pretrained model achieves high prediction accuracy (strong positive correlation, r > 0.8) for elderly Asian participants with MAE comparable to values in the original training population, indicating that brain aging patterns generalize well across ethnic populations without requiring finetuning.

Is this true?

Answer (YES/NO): NO